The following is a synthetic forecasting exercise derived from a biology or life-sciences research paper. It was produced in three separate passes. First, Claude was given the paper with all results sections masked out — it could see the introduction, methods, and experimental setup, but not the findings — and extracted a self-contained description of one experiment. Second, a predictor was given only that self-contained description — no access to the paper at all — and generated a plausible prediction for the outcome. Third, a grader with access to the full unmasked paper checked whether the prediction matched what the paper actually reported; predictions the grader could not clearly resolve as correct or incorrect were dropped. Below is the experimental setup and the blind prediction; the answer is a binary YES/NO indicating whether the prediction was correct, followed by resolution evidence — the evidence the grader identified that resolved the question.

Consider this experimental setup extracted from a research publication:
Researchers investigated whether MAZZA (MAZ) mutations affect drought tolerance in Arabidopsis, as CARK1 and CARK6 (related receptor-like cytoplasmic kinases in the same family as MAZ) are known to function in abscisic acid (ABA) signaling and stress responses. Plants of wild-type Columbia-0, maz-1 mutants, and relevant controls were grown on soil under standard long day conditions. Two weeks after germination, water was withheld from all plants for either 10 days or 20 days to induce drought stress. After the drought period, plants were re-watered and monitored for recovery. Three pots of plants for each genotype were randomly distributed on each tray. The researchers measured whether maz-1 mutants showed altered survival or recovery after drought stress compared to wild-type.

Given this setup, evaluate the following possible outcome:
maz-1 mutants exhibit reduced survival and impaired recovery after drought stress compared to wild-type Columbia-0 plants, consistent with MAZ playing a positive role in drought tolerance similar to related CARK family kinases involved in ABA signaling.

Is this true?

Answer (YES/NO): NO